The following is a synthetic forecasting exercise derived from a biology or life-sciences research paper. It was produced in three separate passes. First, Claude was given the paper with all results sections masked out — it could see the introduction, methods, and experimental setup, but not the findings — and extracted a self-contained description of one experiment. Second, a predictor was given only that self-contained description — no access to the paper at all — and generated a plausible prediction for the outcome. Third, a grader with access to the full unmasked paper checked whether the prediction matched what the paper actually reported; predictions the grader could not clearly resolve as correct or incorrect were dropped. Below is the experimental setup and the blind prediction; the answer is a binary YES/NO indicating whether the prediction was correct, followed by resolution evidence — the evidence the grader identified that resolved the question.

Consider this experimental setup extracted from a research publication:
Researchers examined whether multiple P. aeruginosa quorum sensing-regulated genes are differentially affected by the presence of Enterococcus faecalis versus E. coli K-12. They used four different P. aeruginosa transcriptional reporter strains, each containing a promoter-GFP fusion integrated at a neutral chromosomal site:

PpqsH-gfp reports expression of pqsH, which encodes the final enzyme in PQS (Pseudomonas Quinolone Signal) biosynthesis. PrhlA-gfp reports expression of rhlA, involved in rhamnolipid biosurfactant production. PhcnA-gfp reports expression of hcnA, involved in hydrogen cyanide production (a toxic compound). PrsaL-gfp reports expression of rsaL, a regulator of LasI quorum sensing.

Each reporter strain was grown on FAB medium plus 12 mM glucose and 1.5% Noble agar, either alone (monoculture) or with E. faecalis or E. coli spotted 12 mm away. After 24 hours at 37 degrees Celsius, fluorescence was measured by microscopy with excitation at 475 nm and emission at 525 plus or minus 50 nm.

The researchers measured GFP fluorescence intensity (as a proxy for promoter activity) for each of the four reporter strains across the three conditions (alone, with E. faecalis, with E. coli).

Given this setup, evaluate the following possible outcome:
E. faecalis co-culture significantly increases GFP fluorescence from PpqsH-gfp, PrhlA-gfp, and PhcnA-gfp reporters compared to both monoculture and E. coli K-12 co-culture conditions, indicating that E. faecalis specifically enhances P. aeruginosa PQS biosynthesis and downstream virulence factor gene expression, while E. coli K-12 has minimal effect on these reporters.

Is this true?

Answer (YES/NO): NO